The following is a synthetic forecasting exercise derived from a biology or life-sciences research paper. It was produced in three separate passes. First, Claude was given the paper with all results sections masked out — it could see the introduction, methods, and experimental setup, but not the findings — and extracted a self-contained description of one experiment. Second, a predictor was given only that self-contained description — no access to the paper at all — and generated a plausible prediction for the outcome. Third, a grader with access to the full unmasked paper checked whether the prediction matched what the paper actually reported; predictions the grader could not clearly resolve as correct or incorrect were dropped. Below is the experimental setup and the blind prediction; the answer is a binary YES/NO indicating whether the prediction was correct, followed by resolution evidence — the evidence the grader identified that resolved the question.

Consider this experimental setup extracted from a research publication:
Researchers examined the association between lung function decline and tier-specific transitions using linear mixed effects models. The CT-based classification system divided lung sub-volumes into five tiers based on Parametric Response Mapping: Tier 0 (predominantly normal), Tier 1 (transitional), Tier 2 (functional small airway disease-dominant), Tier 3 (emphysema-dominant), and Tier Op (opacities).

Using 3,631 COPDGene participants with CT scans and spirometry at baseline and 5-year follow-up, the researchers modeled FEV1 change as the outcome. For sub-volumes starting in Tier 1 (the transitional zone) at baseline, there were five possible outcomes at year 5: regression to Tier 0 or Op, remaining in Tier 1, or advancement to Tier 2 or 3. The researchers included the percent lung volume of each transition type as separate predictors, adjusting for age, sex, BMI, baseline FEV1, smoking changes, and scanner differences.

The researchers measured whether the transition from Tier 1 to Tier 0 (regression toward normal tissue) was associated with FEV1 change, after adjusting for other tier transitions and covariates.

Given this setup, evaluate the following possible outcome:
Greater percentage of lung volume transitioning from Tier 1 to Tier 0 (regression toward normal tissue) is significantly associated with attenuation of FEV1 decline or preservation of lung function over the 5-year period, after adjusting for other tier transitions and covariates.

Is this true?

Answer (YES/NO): YES